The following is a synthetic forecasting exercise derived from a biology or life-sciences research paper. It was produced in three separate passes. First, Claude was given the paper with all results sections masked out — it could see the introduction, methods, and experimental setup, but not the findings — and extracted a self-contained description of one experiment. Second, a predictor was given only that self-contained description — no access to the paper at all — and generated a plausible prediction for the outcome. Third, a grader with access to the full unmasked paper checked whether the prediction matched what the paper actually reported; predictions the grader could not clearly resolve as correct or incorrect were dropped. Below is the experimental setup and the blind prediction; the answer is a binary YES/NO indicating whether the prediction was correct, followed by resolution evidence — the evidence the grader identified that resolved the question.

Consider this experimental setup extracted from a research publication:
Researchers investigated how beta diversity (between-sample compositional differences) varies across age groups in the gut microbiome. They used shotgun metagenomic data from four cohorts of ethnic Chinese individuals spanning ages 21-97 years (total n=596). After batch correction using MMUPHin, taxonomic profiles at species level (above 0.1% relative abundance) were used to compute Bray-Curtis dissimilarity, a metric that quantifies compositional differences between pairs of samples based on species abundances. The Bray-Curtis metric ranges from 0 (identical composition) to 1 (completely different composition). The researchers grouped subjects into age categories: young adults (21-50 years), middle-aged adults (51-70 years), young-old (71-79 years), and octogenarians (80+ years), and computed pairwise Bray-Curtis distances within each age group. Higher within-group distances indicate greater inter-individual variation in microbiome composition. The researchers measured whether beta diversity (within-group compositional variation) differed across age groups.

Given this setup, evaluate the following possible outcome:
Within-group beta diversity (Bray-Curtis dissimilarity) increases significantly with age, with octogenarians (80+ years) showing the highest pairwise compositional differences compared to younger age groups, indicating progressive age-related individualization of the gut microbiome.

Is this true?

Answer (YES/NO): NO